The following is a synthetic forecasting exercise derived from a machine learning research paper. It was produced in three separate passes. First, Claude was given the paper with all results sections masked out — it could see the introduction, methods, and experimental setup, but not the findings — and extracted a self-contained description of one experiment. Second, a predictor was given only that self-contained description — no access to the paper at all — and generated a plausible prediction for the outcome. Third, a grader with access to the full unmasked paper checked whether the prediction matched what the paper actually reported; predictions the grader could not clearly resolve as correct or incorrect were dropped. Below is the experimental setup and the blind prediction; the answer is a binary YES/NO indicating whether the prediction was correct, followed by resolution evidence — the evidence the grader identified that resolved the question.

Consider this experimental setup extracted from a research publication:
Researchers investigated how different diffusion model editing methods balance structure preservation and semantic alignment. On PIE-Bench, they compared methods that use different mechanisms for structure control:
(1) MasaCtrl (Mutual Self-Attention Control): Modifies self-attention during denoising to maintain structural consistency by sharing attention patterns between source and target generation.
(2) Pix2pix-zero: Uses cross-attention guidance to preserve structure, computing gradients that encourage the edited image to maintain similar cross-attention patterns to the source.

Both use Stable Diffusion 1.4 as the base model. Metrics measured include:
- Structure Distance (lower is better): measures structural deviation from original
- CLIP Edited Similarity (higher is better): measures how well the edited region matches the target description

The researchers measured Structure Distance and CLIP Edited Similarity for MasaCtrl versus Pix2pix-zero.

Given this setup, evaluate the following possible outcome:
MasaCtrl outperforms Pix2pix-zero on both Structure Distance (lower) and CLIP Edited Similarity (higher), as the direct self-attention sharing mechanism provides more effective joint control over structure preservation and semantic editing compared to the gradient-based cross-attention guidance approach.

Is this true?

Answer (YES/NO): NO